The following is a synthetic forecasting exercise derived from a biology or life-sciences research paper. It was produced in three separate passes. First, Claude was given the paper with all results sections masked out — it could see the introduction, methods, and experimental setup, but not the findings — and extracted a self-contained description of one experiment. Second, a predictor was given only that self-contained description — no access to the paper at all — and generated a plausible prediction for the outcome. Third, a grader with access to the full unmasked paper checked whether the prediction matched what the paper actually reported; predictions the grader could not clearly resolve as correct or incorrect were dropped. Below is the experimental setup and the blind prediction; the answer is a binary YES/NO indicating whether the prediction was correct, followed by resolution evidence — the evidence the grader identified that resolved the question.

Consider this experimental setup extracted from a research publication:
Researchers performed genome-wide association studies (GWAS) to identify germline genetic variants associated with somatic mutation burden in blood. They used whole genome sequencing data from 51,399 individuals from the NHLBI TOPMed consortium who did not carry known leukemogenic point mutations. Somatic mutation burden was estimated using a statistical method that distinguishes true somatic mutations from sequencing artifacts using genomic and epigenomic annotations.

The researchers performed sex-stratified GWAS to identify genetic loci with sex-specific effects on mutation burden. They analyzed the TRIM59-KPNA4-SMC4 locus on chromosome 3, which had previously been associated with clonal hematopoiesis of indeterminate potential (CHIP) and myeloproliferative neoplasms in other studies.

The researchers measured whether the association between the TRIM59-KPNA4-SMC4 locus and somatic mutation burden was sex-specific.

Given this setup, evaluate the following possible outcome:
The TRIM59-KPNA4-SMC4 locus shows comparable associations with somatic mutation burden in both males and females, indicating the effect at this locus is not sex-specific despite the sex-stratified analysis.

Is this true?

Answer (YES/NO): NO